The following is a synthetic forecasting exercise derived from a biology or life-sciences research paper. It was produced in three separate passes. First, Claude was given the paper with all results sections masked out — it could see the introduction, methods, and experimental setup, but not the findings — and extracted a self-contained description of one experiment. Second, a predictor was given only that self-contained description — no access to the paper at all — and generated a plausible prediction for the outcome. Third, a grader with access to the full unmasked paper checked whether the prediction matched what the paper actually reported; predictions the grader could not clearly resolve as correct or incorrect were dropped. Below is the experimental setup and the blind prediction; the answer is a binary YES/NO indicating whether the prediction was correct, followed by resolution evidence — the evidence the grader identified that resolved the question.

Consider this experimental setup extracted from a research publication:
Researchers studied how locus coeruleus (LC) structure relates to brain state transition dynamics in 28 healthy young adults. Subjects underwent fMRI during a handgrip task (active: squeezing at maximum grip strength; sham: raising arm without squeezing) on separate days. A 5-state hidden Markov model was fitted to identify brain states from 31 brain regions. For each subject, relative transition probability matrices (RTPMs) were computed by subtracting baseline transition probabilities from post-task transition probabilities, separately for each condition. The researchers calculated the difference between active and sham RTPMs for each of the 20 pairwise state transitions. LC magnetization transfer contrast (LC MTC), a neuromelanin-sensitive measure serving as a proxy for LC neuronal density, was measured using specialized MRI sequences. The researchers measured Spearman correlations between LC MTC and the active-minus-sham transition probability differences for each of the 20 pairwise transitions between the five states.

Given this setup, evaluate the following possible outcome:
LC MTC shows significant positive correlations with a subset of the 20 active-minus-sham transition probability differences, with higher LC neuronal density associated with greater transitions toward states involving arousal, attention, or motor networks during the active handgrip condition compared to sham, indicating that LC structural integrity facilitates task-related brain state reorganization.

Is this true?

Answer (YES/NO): YES